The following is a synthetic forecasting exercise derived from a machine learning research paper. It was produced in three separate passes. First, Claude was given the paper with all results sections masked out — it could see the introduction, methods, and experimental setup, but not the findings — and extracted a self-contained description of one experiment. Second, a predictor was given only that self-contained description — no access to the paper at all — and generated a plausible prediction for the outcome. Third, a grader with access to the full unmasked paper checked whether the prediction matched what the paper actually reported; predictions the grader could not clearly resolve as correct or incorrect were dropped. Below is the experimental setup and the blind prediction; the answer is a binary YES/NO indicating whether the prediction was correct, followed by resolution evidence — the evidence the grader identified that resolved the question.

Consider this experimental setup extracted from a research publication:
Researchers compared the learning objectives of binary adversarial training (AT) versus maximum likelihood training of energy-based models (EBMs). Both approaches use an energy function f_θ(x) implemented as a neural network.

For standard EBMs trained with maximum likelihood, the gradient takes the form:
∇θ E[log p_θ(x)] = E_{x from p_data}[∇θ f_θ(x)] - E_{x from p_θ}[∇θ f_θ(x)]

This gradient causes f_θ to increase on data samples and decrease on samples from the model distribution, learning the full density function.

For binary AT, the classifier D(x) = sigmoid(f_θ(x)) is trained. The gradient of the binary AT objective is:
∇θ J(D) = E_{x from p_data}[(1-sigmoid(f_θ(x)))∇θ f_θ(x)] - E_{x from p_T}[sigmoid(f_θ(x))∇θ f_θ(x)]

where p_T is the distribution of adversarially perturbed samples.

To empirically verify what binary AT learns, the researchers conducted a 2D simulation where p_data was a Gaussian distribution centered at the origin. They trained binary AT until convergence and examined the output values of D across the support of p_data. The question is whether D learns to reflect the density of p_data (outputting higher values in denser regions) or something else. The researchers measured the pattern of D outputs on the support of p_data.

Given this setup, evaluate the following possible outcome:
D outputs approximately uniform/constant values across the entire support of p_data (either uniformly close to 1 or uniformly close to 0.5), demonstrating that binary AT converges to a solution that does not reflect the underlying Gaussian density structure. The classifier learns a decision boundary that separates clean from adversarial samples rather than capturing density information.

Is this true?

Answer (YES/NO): YES